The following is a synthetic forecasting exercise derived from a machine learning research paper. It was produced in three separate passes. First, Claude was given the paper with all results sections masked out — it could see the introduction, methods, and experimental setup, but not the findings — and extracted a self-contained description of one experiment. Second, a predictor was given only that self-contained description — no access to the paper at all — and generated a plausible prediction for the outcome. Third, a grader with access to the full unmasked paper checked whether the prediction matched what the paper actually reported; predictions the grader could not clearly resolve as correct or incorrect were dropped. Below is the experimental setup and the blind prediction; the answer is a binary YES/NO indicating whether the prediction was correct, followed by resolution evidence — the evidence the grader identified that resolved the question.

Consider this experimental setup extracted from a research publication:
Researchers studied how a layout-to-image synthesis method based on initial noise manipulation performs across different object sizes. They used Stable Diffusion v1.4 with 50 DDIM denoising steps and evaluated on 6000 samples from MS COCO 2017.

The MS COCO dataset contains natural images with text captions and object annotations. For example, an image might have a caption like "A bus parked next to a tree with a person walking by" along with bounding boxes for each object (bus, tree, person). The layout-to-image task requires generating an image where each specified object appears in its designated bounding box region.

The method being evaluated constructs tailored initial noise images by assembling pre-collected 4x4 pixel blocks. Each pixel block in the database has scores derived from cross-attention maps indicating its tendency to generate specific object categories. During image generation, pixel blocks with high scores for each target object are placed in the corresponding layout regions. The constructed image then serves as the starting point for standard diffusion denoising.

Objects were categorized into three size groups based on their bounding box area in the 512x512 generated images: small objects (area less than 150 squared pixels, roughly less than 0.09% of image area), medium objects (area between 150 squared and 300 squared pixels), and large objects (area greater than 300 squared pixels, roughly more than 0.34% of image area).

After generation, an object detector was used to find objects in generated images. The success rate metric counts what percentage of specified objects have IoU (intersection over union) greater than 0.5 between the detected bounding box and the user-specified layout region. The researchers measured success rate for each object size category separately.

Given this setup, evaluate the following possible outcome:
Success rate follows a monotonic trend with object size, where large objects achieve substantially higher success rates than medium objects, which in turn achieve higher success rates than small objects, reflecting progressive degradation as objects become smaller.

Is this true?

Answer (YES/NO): YES